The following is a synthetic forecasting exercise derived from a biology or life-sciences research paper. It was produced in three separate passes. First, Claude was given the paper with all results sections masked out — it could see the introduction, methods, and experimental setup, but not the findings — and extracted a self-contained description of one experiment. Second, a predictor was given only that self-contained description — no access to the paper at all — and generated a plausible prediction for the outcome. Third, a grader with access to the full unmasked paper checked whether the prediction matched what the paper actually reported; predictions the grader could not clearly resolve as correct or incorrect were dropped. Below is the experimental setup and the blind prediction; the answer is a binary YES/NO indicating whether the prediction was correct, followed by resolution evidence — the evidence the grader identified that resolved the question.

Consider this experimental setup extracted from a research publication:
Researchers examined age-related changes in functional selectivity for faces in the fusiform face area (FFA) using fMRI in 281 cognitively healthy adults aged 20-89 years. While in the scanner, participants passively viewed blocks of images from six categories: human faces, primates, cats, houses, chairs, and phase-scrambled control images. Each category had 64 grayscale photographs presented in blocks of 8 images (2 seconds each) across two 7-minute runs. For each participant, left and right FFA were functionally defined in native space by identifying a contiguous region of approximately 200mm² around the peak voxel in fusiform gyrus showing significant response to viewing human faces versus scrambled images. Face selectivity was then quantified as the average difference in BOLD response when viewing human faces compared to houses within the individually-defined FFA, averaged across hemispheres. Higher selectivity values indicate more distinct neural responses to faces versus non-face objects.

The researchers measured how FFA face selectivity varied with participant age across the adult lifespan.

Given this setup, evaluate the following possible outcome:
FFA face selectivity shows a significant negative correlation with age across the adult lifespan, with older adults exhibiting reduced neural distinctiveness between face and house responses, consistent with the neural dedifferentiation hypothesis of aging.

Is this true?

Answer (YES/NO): YES